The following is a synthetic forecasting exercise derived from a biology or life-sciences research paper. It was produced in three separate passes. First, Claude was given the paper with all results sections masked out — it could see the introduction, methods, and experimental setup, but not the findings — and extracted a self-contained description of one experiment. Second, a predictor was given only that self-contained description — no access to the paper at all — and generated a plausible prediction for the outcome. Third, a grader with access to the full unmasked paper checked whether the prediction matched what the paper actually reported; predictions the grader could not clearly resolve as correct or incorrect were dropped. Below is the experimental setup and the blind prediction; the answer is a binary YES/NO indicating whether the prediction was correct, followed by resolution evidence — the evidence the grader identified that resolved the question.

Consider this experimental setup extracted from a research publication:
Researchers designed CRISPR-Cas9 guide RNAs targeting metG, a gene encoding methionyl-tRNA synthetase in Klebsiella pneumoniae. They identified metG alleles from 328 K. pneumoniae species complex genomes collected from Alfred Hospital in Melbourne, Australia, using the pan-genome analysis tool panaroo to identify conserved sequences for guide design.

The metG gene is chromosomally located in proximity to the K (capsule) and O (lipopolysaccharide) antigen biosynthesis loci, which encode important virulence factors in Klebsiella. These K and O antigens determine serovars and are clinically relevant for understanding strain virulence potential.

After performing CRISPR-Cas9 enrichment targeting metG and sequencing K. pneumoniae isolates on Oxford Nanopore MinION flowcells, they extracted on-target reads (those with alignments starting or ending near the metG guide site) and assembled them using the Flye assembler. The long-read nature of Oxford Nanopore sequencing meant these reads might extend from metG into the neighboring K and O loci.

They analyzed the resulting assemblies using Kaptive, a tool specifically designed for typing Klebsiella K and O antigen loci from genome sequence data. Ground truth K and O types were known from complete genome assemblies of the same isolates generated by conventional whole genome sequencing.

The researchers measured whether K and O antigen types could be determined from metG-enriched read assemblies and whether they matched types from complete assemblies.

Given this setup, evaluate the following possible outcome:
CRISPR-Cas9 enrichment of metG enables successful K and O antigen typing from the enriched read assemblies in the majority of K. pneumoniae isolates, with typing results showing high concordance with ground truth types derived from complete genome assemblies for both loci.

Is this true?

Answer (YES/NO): NO